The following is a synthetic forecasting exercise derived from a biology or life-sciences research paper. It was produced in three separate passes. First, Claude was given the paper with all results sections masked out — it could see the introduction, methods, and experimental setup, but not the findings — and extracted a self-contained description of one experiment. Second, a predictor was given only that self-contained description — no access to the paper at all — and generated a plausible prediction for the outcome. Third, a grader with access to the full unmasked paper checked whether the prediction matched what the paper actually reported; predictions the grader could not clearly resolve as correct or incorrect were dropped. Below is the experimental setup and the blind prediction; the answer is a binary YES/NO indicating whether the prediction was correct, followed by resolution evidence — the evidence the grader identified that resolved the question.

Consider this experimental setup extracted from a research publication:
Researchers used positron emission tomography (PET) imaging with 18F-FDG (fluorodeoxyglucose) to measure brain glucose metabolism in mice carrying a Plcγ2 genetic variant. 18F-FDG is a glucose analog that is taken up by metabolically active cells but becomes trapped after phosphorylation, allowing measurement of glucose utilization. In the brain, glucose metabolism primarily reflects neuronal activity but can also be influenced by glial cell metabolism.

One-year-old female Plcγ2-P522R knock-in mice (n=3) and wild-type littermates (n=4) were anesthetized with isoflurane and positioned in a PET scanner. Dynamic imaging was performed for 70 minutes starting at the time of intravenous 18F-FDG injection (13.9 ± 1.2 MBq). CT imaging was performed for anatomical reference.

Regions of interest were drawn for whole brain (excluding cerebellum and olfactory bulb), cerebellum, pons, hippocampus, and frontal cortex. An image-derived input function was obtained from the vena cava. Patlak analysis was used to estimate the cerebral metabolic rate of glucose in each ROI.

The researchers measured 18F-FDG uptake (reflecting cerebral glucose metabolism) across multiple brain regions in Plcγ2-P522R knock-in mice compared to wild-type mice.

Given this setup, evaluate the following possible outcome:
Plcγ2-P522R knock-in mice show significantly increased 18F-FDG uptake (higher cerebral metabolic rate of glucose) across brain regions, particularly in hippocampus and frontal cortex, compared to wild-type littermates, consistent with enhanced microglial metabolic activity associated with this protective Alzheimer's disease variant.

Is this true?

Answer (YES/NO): NO